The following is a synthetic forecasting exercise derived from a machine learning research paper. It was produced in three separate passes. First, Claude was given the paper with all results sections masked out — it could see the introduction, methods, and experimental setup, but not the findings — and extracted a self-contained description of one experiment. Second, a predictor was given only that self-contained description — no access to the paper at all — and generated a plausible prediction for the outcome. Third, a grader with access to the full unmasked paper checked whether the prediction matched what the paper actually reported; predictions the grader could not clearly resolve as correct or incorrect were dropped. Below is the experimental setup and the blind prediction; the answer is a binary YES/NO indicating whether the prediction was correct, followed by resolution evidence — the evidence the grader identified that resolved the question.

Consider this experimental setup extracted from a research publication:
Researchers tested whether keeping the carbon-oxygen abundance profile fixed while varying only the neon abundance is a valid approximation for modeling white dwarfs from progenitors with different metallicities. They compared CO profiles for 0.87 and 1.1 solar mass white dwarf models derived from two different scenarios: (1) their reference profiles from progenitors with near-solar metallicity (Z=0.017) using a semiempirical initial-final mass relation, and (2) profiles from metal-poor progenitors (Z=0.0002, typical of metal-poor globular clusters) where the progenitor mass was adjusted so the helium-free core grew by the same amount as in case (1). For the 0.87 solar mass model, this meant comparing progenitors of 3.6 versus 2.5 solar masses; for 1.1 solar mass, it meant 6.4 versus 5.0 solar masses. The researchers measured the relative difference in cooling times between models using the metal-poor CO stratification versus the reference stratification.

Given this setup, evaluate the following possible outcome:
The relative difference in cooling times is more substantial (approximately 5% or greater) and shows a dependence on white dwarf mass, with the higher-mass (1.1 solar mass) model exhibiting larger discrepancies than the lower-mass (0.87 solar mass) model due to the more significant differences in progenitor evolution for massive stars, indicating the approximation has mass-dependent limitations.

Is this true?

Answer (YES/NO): NO